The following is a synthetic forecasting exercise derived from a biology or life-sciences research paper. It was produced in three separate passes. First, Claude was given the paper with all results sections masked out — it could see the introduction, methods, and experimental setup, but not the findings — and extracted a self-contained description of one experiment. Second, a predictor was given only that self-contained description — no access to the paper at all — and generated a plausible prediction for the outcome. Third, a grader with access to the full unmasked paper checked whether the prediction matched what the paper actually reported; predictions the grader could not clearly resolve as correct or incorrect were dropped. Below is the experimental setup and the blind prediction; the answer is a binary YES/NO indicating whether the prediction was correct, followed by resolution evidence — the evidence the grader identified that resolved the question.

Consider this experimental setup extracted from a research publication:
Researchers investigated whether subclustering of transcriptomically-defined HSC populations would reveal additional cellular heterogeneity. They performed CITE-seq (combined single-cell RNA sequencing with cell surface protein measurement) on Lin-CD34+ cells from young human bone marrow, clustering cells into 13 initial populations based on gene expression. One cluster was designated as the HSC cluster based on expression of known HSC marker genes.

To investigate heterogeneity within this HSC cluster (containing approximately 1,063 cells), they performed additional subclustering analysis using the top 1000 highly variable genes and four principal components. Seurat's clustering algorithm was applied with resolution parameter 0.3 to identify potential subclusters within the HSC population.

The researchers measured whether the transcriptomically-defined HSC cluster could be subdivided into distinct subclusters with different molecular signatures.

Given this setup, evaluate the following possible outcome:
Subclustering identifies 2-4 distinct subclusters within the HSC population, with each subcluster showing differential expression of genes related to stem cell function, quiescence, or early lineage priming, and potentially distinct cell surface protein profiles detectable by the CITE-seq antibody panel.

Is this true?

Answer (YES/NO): YES